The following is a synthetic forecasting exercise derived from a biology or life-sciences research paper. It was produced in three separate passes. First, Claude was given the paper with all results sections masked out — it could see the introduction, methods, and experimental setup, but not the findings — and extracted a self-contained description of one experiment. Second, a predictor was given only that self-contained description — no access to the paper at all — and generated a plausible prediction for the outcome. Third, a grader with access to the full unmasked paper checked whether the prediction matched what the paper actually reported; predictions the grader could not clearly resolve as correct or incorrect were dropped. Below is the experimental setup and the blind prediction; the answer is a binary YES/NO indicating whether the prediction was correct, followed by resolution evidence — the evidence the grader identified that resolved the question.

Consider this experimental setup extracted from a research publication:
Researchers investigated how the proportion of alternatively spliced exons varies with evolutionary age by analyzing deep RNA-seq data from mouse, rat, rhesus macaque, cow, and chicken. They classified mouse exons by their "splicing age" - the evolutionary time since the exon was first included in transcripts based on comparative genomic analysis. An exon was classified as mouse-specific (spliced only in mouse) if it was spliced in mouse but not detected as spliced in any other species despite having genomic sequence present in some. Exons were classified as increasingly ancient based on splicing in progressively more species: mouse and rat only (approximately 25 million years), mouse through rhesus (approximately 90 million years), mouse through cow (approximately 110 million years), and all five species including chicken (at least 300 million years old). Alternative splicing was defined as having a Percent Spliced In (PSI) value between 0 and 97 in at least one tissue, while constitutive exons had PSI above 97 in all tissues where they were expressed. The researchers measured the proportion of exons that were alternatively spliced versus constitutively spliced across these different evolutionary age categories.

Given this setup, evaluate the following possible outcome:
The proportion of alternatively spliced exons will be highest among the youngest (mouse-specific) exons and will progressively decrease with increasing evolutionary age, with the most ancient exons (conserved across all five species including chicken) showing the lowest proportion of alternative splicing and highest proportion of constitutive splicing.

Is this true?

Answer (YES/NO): YES